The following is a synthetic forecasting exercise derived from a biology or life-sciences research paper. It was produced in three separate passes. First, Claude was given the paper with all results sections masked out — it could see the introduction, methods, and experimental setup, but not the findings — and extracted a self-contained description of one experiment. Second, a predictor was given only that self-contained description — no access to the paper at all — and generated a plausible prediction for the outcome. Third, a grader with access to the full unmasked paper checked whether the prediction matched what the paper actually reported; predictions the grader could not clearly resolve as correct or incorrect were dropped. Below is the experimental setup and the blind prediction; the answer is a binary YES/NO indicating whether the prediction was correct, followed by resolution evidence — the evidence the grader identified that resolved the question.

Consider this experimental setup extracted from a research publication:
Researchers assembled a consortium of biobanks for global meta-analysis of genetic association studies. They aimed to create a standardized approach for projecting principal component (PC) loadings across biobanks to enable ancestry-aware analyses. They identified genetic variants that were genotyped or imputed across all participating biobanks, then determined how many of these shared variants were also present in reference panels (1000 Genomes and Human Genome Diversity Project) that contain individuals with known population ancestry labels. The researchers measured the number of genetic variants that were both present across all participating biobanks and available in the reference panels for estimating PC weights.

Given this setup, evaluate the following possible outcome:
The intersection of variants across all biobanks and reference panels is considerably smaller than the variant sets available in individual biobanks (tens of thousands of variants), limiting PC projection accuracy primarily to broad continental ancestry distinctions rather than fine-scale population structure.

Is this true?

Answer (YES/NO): NO